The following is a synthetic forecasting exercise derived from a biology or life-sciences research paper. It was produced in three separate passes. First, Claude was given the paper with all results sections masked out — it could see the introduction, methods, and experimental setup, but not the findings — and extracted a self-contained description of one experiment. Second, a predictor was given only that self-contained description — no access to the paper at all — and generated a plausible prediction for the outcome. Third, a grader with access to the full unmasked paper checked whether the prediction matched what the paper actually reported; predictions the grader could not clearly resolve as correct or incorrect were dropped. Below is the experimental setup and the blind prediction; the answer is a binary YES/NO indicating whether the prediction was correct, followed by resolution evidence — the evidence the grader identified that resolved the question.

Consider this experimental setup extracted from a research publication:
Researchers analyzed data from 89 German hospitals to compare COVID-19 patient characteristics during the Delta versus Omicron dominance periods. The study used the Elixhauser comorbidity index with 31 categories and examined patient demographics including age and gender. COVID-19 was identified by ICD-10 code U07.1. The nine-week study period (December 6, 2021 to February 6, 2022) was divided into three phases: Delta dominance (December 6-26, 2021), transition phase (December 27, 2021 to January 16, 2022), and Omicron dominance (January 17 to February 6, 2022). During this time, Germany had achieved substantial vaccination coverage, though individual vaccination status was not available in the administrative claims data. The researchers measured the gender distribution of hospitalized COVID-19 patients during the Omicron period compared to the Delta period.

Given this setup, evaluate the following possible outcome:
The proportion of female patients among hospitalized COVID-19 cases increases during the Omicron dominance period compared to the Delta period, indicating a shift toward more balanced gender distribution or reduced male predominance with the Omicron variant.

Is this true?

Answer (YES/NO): YES